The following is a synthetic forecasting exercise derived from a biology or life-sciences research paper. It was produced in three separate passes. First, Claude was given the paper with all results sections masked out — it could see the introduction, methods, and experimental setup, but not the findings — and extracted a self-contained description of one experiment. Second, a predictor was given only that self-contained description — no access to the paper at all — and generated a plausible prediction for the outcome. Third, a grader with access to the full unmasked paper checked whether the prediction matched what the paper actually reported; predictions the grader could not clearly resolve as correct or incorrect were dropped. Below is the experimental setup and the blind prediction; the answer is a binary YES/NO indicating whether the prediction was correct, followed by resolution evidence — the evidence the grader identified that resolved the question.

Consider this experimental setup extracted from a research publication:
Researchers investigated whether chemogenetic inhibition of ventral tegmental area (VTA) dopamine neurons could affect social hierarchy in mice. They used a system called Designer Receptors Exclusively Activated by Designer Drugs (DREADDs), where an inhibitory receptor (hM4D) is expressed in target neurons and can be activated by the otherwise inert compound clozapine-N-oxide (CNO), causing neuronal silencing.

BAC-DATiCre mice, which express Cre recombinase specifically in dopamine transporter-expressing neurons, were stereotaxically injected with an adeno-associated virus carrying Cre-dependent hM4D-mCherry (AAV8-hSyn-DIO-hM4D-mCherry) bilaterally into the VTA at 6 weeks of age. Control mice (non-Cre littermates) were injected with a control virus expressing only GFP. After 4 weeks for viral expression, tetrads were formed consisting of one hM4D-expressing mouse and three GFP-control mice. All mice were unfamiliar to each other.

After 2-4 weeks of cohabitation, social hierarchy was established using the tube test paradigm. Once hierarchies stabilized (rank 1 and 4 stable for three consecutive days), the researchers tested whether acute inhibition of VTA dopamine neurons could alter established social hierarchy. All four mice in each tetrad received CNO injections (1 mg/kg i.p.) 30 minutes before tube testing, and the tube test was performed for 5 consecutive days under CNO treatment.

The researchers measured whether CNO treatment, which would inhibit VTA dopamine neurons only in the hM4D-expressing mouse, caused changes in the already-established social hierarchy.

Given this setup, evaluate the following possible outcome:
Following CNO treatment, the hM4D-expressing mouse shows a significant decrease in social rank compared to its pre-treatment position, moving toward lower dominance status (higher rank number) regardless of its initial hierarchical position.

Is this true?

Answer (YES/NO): NO